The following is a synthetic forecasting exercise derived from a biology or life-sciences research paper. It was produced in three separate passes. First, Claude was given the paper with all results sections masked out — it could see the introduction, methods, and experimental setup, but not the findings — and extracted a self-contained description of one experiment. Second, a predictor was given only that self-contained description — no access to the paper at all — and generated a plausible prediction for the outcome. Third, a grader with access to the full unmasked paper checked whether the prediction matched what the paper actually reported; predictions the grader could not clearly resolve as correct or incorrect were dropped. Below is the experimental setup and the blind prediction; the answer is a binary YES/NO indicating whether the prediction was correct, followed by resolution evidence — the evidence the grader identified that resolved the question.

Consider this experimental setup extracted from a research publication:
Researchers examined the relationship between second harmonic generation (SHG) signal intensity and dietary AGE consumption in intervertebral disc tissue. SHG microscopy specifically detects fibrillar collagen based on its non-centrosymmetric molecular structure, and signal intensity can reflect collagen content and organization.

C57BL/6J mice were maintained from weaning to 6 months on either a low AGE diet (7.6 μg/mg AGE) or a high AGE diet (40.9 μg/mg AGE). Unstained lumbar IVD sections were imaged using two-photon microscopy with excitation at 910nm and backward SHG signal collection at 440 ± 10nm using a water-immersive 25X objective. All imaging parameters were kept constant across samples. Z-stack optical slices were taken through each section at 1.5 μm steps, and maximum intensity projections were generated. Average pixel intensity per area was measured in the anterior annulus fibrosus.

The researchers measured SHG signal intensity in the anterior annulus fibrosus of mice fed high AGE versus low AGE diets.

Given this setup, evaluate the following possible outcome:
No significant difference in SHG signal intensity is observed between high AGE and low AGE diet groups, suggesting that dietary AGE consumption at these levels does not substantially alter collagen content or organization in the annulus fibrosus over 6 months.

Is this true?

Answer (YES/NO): NO